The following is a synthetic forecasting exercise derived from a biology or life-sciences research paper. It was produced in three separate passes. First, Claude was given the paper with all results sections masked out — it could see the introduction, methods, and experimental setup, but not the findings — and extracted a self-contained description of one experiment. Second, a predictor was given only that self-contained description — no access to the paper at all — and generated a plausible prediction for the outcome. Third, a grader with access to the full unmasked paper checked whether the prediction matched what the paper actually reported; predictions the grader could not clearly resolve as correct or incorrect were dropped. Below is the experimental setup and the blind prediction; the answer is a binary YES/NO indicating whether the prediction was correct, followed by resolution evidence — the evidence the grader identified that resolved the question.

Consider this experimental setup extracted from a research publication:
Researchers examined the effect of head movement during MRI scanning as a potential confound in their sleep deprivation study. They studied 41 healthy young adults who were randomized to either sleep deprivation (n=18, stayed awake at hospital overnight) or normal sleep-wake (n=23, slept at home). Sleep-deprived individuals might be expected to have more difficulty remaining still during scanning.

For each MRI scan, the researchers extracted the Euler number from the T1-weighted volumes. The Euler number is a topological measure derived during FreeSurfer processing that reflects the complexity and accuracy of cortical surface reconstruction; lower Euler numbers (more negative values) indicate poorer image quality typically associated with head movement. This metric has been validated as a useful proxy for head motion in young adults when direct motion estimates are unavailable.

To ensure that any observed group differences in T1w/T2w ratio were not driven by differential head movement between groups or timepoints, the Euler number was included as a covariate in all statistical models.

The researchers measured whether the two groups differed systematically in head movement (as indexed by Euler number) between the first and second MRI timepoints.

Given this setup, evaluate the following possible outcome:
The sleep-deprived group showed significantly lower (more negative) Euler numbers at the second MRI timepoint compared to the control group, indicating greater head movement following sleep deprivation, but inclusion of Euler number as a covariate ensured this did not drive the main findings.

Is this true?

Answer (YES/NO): NO